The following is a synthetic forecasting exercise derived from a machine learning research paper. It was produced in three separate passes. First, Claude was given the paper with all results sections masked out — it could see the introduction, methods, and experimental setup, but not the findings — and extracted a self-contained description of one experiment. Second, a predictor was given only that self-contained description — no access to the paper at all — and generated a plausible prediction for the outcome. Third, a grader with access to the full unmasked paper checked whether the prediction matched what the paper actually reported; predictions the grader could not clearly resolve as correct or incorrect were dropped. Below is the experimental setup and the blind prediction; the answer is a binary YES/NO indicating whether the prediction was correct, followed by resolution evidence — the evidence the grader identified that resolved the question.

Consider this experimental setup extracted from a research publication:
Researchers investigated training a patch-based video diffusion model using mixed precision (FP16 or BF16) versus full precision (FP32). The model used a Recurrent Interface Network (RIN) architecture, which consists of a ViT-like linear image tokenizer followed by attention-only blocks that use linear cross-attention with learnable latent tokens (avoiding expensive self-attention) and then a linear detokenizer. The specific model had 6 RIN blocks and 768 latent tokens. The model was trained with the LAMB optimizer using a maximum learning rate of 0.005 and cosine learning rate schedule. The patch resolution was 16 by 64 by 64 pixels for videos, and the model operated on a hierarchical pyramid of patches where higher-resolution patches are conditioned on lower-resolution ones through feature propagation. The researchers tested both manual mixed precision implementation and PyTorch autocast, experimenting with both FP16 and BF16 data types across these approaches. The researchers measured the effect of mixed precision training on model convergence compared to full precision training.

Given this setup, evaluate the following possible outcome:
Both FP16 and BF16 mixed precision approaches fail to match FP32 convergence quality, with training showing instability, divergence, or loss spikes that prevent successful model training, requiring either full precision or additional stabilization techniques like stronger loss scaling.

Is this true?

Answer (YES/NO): NO